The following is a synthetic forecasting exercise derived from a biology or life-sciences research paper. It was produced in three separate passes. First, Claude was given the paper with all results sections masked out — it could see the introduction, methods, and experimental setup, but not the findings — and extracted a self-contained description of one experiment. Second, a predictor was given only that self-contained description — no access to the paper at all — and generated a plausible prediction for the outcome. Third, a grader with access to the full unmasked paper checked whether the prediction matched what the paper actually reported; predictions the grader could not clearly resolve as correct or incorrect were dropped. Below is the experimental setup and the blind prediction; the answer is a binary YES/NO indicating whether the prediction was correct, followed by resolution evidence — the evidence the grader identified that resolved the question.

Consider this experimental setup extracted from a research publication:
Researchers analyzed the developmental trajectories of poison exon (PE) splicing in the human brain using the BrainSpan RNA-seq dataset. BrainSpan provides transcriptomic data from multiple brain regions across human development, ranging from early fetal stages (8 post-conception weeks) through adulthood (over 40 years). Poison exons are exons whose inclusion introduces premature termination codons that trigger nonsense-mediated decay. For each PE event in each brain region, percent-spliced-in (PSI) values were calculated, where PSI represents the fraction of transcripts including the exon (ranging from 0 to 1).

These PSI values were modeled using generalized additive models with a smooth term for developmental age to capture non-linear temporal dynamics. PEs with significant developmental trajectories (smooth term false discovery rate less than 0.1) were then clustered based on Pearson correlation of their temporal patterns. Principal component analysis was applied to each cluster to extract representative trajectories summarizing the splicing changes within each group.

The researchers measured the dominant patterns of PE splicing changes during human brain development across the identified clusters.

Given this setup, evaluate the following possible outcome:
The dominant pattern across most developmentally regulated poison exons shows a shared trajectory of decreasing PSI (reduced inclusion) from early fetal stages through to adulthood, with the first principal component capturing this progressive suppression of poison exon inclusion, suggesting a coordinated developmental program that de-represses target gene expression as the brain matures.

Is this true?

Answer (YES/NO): NO